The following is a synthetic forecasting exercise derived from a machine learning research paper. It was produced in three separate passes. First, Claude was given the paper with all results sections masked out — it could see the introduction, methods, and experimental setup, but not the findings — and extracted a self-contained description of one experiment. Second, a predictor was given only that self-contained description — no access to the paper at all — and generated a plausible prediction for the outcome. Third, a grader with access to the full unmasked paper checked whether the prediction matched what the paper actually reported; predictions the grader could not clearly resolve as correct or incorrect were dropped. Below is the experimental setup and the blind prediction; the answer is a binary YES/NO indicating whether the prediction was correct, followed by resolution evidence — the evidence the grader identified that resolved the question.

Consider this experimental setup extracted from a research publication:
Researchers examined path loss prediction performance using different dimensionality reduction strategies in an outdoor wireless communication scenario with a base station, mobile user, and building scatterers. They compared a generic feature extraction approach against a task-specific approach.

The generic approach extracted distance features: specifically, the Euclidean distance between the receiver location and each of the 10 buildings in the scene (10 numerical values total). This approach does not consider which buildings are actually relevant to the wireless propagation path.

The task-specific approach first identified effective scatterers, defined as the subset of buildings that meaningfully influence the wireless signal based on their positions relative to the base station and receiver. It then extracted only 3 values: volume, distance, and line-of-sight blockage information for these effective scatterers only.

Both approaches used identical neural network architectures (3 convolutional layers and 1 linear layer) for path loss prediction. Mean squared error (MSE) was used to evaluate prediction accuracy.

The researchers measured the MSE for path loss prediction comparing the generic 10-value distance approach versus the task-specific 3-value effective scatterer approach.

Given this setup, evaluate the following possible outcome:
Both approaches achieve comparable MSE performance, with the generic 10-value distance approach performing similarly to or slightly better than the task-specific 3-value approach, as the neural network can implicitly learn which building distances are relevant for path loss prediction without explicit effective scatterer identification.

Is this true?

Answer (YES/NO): NO